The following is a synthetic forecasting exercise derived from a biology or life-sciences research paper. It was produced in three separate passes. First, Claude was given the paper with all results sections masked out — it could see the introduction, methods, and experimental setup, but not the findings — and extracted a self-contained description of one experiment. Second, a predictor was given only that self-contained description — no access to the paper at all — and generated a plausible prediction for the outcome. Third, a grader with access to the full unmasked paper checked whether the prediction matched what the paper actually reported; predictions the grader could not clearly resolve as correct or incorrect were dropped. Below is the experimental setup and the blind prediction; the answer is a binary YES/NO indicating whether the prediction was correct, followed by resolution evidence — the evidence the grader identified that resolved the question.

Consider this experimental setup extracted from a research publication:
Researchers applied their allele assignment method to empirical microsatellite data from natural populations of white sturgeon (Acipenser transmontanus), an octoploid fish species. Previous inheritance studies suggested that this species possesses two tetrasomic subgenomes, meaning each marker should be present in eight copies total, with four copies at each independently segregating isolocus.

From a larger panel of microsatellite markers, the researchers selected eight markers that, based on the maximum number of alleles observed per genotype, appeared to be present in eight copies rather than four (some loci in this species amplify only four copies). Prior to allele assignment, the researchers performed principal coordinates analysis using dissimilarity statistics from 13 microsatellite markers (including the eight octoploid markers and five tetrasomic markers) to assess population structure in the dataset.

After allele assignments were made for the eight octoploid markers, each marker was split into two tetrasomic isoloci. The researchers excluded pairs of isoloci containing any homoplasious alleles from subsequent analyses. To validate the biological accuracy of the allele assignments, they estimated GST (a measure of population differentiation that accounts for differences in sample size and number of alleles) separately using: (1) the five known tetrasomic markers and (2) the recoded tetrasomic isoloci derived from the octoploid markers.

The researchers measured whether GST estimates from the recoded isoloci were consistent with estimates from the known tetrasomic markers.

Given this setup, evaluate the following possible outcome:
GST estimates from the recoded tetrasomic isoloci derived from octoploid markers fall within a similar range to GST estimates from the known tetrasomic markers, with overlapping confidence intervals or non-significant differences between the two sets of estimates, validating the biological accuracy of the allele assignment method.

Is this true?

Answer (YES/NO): YES